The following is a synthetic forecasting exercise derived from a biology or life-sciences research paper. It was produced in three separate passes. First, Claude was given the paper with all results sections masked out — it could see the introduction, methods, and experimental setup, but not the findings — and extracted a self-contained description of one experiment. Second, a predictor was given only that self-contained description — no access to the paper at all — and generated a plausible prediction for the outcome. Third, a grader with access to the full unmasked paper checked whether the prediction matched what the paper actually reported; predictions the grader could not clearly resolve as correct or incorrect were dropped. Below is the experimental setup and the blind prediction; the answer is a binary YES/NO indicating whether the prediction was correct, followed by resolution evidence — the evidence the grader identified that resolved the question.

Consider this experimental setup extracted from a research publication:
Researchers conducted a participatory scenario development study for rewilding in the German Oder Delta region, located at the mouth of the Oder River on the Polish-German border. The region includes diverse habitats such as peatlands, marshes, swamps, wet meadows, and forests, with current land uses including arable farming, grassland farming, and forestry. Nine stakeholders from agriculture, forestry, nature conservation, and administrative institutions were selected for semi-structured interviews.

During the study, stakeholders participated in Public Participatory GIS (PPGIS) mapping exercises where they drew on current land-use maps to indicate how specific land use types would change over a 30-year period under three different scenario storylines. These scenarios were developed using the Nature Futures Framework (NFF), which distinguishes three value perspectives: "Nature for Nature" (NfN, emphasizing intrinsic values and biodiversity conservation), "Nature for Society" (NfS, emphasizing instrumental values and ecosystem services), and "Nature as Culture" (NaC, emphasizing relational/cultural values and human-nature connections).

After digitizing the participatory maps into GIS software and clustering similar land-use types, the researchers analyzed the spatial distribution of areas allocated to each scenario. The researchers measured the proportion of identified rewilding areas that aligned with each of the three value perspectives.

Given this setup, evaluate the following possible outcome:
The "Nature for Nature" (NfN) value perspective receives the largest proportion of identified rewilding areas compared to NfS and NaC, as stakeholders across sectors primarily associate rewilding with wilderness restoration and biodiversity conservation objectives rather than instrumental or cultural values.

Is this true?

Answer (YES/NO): YES